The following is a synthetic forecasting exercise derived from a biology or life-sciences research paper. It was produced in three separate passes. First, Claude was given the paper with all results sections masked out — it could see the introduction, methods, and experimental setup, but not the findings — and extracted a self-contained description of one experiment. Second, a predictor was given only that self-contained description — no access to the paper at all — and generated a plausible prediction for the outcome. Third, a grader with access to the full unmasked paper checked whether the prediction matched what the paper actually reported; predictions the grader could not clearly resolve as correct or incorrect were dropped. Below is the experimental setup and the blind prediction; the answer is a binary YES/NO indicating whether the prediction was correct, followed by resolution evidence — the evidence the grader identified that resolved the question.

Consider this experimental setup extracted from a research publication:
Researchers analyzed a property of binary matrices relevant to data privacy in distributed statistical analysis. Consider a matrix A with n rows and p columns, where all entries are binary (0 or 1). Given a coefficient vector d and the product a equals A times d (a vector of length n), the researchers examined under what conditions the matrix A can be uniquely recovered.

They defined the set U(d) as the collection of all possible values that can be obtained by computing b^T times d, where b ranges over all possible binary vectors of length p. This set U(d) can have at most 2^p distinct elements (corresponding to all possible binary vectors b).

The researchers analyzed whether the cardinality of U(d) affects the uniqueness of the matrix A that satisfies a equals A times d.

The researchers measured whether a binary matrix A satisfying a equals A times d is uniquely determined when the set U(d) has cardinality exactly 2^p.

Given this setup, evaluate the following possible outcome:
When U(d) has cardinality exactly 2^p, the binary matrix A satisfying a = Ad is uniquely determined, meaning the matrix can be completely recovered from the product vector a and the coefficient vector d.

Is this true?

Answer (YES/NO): YES